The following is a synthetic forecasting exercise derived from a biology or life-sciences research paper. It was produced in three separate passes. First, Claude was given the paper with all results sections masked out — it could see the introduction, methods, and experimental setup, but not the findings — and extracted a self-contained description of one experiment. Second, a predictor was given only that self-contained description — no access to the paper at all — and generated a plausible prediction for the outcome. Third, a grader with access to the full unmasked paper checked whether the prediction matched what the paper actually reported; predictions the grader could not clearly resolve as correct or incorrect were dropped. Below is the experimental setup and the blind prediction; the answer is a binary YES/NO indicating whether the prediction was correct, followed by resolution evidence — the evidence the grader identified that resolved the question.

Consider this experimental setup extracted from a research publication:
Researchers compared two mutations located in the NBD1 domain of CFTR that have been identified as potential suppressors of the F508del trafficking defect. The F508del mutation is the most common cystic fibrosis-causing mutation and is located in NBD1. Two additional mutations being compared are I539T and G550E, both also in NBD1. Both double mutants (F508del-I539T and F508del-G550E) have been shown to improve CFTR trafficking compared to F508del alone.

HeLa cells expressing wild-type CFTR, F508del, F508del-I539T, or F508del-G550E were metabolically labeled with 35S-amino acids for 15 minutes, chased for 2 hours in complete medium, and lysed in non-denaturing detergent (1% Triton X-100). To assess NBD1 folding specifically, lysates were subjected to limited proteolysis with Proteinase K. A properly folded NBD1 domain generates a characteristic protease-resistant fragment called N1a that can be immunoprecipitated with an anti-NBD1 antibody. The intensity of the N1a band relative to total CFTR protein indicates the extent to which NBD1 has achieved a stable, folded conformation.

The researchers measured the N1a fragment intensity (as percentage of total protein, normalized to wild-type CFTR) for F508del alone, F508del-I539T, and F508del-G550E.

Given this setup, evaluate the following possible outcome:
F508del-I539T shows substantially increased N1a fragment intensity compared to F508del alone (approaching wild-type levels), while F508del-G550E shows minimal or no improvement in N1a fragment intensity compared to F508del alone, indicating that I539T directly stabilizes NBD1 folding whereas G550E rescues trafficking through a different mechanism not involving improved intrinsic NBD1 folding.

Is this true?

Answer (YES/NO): YES